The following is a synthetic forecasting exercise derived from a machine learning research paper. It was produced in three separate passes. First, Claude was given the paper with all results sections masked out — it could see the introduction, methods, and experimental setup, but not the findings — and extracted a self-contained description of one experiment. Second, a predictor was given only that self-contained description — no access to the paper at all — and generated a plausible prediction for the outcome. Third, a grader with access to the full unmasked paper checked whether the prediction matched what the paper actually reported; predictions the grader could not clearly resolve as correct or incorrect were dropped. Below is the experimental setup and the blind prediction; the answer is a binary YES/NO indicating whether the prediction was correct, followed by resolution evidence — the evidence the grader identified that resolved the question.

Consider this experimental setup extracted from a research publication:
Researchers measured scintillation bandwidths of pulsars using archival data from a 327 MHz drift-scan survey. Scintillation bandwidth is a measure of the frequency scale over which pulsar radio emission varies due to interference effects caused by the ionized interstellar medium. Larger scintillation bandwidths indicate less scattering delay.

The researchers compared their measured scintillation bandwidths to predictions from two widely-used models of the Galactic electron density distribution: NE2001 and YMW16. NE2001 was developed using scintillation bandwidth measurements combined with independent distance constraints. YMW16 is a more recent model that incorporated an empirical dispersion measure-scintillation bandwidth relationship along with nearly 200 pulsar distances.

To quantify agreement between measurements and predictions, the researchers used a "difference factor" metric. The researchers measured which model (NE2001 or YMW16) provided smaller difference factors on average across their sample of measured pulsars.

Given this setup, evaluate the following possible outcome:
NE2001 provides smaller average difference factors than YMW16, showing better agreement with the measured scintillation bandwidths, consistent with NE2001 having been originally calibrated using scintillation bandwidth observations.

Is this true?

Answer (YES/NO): YES